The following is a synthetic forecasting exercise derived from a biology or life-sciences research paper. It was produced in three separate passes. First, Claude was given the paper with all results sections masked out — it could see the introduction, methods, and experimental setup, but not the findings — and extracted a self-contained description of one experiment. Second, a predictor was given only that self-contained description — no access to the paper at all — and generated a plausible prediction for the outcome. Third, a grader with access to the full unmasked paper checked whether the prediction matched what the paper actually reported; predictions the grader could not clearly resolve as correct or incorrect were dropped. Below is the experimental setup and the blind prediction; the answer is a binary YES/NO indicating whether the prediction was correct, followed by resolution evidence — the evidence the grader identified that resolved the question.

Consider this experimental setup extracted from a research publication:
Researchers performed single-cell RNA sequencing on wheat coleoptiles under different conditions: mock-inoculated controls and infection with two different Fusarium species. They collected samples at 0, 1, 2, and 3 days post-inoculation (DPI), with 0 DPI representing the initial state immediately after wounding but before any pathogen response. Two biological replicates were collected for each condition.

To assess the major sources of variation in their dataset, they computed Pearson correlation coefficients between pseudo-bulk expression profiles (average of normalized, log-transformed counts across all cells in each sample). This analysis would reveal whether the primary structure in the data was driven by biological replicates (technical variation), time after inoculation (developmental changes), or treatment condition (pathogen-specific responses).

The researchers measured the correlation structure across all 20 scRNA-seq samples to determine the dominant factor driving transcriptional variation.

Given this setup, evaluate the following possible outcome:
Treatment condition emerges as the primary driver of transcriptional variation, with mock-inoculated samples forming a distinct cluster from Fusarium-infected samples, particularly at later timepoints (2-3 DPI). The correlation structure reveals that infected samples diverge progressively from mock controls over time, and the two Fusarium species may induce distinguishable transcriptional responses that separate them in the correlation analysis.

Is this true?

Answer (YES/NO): NO